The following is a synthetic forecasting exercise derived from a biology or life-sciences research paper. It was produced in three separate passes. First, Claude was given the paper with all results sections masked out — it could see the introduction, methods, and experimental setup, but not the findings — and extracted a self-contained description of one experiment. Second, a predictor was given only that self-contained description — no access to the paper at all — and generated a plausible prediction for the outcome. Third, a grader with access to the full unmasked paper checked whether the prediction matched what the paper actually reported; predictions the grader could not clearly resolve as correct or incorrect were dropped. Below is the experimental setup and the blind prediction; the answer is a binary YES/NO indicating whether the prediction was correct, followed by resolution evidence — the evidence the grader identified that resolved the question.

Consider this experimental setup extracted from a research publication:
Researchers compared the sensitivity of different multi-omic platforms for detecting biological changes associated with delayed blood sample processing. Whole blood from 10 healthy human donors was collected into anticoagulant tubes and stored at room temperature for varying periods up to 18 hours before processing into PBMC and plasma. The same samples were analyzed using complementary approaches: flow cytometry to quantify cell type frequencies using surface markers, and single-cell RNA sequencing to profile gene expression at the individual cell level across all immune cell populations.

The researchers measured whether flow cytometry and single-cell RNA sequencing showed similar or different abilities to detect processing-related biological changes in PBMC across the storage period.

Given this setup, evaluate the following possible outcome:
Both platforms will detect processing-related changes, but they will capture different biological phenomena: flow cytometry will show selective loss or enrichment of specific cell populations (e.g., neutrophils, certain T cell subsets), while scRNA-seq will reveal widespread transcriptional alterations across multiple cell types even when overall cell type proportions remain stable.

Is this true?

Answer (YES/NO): NO